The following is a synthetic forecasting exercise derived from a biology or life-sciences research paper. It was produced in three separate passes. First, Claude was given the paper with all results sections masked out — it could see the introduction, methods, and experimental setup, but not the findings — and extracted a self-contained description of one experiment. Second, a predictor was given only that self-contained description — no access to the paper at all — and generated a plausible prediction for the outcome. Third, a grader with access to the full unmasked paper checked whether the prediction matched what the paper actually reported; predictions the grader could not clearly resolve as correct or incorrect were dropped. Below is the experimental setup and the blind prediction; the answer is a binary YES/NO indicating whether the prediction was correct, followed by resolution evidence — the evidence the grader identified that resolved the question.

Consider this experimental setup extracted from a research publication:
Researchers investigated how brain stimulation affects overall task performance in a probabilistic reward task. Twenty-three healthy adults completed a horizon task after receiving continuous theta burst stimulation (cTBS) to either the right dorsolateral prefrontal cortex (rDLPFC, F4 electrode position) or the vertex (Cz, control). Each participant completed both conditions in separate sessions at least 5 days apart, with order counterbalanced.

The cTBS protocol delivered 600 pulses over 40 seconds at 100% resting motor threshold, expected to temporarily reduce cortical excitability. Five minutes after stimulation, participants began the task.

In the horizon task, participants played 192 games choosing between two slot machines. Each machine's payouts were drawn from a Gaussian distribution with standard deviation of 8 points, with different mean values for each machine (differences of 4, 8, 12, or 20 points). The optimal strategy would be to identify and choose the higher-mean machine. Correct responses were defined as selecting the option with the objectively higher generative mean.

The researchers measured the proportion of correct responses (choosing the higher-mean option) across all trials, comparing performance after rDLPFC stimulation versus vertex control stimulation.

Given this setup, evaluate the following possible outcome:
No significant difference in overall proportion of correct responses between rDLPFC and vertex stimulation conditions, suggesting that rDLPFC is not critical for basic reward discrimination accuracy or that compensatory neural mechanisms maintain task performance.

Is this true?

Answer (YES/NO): YES